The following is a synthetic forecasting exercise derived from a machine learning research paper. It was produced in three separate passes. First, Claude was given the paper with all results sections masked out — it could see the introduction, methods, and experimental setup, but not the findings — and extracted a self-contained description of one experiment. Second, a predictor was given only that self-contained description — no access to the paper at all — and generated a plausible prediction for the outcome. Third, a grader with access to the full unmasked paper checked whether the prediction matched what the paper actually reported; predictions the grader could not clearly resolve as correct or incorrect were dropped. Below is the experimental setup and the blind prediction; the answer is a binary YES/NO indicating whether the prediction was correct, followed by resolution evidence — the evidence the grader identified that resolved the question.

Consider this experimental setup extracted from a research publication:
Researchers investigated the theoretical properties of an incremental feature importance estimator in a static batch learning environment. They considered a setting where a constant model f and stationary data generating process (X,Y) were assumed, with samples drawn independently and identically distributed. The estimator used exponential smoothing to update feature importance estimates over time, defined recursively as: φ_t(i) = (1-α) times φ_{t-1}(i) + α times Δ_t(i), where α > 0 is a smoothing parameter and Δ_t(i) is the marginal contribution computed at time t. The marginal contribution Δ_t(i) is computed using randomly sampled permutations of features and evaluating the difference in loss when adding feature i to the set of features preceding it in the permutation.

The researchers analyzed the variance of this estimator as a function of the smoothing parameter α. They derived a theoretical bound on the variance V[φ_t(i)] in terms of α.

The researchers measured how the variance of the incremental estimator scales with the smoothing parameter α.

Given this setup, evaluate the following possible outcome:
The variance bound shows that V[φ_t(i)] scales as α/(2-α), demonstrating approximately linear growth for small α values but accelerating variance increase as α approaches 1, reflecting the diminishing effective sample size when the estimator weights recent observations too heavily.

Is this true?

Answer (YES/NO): NO